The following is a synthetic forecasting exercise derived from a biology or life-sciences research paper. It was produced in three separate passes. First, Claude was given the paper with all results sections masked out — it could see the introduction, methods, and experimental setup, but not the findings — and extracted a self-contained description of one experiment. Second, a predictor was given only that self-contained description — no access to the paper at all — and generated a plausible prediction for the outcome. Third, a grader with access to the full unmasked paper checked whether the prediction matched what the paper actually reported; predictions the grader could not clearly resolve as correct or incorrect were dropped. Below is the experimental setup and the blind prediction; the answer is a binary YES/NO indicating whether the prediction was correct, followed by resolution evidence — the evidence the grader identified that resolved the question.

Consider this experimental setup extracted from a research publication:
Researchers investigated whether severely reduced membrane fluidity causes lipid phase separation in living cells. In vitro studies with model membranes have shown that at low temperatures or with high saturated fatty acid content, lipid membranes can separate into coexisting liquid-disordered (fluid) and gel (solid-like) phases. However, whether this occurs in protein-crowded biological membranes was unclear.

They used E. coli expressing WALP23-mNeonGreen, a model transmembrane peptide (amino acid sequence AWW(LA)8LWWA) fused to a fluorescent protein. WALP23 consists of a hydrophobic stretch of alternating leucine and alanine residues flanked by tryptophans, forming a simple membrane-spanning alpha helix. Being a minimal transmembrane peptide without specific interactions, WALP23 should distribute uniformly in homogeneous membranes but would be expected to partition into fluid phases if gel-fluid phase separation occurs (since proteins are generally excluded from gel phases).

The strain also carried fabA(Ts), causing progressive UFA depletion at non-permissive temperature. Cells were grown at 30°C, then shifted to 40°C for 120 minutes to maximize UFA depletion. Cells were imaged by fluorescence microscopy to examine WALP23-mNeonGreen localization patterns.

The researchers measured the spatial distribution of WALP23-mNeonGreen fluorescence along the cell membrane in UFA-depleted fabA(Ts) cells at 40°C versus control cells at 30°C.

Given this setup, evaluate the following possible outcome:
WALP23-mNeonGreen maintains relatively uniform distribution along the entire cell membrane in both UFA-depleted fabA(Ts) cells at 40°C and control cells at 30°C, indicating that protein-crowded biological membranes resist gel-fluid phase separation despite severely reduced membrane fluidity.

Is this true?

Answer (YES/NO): NO